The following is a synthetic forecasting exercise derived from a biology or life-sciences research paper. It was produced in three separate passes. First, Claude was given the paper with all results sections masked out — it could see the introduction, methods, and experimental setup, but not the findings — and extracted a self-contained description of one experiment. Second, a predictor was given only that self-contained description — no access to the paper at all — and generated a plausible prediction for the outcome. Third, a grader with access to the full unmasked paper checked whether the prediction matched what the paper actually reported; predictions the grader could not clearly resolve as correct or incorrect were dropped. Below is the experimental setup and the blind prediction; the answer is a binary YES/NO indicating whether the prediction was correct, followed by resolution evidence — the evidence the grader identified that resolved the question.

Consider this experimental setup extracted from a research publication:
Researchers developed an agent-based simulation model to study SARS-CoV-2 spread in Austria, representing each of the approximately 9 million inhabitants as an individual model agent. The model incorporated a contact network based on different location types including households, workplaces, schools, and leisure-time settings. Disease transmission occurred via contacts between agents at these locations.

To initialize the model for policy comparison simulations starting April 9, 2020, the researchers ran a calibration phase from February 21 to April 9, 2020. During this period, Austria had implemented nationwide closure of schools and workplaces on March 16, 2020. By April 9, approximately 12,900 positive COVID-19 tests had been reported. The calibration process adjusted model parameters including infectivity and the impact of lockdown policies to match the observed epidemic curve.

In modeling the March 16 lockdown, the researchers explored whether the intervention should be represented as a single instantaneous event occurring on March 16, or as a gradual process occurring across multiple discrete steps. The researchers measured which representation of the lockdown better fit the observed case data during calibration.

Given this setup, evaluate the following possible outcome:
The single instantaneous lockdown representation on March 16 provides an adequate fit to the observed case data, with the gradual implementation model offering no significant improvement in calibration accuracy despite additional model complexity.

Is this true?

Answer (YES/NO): NO